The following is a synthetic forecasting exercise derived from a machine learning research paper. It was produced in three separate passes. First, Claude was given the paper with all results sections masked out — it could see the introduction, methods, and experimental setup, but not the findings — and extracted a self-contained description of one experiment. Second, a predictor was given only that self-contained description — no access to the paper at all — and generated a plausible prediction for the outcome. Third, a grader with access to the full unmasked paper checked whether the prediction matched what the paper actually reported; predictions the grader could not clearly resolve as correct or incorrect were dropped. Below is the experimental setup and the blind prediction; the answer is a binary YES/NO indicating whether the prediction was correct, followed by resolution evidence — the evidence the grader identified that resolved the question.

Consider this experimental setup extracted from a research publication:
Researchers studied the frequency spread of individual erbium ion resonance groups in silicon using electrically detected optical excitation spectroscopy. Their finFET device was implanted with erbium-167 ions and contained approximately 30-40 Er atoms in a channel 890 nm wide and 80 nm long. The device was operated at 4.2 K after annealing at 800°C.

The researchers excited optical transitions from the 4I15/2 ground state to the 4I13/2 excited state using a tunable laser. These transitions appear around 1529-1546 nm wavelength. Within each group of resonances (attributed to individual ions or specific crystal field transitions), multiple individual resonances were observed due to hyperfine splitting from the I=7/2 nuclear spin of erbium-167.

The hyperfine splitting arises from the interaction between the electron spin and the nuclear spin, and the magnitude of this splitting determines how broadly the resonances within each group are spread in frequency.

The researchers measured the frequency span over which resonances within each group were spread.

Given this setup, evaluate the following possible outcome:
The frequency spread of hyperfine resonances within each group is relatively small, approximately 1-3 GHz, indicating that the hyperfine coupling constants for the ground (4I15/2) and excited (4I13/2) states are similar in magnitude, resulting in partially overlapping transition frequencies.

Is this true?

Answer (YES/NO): NO